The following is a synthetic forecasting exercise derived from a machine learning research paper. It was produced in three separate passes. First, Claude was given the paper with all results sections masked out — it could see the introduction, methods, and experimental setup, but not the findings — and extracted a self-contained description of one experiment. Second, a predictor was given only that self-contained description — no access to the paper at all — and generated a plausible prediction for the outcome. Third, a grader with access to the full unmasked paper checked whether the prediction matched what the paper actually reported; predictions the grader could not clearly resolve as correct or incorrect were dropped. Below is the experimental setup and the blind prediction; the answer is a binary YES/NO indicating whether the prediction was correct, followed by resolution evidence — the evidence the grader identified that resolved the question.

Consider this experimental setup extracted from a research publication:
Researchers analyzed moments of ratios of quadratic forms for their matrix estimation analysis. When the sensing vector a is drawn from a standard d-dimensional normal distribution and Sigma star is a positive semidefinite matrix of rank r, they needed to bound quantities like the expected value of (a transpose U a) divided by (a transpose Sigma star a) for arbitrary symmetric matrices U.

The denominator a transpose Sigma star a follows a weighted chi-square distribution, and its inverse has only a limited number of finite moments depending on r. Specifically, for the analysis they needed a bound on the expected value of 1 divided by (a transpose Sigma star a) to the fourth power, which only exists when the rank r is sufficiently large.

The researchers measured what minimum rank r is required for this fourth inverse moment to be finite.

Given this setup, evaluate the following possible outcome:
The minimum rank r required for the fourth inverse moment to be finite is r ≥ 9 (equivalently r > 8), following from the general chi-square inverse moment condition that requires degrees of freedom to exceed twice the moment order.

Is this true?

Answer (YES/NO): YES